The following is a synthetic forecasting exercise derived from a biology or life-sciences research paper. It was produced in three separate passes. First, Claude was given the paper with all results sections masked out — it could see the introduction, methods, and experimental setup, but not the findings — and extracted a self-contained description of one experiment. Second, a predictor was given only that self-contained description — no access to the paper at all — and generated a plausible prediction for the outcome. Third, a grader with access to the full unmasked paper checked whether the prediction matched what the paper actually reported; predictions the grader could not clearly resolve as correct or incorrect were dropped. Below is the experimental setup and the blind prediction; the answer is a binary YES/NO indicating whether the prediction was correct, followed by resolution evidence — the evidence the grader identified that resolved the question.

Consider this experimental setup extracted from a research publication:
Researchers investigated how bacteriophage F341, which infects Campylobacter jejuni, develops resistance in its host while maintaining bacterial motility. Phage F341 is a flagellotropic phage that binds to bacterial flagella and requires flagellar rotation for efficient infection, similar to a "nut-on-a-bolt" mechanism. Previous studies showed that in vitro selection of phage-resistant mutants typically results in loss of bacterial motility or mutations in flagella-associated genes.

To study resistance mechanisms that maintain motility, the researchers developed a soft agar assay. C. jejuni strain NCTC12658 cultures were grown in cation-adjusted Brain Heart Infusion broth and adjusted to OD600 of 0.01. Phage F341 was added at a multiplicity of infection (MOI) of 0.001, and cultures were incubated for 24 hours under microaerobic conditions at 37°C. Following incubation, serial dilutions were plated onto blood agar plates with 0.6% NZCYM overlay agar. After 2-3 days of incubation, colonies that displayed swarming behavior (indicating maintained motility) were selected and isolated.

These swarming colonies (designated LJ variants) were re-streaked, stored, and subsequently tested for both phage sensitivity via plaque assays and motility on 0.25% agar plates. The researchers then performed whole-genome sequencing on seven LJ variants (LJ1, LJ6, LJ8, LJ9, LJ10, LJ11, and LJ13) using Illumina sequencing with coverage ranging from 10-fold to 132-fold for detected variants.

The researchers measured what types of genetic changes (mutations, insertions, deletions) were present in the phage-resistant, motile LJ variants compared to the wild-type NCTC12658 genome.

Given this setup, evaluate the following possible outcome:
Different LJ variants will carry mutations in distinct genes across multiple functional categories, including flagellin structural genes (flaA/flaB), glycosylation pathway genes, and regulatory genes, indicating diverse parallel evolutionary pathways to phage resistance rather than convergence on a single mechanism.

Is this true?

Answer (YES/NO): NO